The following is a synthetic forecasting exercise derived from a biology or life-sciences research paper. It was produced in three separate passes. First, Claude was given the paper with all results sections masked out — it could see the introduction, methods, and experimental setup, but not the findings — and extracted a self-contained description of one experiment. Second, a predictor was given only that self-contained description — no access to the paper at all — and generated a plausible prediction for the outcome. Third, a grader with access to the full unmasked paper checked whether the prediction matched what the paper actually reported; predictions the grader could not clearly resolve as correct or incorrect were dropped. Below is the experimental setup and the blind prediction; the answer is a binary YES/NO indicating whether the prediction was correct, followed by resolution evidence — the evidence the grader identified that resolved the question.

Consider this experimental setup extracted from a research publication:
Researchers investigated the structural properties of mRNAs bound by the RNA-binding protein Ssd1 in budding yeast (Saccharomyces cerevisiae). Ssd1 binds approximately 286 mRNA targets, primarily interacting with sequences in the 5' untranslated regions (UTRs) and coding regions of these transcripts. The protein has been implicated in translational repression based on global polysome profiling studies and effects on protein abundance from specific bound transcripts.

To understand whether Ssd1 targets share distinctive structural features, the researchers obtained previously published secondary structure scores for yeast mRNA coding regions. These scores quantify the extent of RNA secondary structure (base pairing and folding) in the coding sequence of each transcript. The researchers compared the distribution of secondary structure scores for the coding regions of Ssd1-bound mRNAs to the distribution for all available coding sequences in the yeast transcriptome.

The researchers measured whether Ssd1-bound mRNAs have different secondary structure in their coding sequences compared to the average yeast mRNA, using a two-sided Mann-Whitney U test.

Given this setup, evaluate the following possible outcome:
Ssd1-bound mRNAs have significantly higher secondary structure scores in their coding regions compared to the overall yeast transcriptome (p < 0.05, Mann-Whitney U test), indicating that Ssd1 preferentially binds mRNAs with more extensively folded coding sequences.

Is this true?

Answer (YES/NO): YES